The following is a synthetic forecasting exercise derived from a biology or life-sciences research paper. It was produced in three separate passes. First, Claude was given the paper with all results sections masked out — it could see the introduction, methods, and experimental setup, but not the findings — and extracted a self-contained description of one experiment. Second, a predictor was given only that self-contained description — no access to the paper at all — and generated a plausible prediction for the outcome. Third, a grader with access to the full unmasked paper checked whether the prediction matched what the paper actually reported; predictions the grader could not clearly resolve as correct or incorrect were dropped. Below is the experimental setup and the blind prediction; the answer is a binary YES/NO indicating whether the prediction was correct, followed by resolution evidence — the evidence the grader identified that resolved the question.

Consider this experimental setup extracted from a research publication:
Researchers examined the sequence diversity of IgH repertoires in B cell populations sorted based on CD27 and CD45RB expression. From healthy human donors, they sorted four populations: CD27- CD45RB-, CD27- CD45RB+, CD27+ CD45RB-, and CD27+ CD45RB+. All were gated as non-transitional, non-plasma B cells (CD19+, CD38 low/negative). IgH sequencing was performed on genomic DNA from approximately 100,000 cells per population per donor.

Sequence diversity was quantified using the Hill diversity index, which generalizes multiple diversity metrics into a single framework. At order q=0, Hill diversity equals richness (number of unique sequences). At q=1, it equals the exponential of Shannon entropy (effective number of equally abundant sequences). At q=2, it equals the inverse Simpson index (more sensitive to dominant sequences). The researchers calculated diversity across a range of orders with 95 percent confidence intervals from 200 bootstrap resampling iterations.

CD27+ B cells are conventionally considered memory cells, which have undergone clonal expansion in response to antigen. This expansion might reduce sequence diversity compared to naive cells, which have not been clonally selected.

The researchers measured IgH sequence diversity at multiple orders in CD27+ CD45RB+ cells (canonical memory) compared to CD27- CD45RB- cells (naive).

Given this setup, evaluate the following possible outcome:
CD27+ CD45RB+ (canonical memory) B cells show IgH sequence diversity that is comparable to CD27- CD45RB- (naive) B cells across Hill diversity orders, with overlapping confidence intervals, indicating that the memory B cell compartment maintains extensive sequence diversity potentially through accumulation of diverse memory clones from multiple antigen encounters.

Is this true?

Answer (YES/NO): NO